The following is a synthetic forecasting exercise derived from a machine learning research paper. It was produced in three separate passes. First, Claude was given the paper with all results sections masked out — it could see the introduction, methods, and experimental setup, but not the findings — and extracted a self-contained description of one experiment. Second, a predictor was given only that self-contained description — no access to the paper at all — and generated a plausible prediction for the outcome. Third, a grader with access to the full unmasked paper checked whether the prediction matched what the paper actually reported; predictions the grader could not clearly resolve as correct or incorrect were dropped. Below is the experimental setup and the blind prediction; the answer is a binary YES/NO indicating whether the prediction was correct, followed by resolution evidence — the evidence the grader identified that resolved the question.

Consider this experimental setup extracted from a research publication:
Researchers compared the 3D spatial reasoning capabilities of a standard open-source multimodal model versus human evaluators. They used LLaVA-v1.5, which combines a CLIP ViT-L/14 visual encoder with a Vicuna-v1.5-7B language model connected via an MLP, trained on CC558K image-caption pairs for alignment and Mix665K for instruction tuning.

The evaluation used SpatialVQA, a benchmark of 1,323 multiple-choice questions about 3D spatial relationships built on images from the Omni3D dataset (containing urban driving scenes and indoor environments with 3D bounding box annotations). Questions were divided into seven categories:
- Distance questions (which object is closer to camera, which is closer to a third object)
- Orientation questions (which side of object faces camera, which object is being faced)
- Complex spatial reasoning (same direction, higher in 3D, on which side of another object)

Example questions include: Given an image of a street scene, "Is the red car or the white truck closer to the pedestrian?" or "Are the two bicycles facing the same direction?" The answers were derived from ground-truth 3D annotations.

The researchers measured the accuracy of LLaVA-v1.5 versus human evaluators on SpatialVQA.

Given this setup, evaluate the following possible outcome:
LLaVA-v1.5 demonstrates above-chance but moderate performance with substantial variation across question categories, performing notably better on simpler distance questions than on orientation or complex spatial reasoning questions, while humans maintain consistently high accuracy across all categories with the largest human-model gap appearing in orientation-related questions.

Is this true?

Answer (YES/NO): NO